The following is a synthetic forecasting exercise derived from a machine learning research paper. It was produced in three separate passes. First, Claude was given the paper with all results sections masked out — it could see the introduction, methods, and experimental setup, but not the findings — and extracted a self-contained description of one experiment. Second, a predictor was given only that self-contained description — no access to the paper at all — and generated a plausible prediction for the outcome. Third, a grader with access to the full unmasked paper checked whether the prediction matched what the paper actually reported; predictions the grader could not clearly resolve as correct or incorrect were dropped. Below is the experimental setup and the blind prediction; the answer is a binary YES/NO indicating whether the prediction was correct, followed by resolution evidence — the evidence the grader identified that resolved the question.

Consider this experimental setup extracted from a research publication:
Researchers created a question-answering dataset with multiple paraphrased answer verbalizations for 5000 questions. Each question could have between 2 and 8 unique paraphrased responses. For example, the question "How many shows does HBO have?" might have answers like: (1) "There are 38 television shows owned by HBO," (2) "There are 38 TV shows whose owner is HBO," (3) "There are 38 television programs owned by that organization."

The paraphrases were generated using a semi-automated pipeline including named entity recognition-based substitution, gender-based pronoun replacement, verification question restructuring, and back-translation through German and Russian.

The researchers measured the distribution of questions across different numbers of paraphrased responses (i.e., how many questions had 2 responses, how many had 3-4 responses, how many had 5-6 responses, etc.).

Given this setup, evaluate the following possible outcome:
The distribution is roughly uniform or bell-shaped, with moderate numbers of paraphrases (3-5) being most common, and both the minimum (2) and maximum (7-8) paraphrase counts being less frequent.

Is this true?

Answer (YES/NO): NO